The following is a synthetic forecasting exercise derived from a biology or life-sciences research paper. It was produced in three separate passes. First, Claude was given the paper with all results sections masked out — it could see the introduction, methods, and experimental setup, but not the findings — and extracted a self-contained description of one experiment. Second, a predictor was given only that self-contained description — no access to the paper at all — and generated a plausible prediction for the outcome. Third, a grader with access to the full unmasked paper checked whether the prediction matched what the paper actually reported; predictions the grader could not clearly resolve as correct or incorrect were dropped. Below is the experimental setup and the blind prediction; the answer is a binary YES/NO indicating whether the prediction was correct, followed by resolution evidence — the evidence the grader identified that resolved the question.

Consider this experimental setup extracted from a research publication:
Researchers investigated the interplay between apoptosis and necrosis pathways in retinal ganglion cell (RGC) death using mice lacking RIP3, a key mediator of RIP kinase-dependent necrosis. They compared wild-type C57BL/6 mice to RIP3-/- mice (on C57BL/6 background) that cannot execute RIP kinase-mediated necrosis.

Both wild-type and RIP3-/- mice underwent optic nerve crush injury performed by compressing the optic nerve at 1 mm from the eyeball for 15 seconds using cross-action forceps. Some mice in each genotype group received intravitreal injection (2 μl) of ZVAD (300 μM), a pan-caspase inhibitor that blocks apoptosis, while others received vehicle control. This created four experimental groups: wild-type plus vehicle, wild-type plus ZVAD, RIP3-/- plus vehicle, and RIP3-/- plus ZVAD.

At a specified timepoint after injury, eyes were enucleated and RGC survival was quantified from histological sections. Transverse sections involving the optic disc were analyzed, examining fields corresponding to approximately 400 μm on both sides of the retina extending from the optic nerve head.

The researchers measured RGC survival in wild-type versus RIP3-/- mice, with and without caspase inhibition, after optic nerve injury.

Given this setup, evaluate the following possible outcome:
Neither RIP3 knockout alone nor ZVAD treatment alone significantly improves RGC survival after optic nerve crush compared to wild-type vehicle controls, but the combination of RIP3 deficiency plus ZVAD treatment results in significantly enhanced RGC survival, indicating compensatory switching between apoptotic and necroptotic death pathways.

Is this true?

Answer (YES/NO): NO